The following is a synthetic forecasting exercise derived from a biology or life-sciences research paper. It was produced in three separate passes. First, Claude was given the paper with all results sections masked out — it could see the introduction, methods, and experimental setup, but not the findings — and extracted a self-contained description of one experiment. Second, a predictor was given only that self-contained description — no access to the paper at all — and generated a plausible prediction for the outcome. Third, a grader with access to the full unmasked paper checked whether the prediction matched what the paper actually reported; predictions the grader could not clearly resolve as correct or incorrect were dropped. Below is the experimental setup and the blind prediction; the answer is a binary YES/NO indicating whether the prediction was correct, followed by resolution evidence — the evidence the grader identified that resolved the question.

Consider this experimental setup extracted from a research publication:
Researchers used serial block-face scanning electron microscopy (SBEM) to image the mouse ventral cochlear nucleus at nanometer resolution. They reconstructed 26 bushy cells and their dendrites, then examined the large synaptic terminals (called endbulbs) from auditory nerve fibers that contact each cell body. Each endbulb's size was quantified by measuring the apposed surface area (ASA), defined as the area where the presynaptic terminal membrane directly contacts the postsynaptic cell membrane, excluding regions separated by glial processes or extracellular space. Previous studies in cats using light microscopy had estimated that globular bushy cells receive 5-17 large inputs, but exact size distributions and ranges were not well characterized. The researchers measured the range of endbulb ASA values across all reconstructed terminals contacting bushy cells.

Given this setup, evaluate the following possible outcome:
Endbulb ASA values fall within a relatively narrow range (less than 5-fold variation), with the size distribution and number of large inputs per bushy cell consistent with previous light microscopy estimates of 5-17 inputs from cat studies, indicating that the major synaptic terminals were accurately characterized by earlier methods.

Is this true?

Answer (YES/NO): NO